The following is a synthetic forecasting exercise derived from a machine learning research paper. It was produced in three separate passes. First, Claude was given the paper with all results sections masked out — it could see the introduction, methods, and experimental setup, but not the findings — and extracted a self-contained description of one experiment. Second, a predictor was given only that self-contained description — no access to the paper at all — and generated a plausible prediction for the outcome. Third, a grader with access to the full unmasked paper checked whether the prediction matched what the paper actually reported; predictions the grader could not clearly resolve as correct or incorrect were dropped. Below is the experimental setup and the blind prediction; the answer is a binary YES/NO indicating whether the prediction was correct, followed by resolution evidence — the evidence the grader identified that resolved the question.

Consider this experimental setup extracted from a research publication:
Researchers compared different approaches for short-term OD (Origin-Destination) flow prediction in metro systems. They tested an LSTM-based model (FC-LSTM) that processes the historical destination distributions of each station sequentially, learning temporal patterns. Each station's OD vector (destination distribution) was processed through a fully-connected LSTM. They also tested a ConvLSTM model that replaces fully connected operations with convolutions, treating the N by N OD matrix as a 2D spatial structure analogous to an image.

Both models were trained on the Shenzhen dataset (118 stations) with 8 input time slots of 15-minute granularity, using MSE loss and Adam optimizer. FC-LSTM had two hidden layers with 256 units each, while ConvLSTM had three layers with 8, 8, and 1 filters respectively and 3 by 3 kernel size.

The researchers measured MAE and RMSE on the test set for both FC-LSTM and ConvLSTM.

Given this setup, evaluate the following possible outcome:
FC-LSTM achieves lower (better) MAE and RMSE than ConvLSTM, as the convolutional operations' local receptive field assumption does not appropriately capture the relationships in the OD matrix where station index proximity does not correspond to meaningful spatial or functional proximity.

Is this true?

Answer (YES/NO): YES